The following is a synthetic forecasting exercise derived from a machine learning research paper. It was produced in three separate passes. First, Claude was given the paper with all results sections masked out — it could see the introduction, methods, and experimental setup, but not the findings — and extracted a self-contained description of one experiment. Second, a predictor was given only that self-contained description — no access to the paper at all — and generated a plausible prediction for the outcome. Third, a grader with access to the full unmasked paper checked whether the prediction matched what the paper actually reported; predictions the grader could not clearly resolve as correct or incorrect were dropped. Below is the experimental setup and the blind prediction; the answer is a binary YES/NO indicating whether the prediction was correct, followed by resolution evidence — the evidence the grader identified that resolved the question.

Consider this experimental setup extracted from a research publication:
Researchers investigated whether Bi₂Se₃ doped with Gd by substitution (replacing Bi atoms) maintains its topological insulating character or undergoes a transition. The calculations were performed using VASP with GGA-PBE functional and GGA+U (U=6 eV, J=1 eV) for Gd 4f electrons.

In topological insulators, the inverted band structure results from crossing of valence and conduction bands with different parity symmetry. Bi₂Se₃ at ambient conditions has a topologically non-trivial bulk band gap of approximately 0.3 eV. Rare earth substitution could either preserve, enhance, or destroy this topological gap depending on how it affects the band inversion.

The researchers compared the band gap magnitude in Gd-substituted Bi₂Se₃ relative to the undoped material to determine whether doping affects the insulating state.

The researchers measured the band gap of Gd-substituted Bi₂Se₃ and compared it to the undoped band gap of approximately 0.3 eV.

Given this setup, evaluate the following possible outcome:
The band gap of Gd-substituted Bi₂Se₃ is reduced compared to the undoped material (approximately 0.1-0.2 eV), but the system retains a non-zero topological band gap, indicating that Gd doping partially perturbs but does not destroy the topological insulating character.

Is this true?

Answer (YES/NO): NO